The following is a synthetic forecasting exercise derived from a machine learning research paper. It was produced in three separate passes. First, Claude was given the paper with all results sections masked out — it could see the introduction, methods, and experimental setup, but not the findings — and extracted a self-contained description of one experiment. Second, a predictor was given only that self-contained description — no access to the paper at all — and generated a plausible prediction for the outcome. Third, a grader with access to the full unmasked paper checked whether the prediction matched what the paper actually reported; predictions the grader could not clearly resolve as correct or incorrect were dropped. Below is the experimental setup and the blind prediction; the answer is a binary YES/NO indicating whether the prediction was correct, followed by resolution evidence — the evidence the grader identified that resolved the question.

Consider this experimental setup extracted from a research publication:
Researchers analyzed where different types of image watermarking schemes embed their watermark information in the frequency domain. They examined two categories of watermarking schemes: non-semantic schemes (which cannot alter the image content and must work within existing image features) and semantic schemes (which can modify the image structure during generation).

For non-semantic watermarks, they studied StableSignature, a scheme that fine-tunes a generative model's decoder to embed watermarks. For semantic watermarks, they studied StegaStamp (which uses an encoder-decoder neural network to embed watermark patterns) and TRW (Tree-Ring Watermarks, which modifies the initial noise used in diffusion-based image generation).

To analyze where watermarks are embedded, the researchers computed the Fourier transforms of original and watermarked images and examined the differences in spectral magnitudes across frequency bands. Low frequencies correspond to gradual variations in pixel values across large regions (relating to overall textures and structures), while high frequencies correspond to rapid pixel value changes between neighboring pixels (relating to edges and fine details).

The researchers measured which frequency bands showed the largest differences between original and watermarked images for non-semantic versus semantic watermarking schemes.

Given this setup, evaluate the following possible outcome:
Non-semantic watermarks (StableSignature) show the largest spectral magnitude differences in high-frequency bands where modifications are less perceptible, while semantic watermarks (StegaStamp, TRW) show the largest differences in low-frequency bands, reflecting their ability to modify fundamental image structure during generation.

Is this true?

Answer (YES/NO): YES